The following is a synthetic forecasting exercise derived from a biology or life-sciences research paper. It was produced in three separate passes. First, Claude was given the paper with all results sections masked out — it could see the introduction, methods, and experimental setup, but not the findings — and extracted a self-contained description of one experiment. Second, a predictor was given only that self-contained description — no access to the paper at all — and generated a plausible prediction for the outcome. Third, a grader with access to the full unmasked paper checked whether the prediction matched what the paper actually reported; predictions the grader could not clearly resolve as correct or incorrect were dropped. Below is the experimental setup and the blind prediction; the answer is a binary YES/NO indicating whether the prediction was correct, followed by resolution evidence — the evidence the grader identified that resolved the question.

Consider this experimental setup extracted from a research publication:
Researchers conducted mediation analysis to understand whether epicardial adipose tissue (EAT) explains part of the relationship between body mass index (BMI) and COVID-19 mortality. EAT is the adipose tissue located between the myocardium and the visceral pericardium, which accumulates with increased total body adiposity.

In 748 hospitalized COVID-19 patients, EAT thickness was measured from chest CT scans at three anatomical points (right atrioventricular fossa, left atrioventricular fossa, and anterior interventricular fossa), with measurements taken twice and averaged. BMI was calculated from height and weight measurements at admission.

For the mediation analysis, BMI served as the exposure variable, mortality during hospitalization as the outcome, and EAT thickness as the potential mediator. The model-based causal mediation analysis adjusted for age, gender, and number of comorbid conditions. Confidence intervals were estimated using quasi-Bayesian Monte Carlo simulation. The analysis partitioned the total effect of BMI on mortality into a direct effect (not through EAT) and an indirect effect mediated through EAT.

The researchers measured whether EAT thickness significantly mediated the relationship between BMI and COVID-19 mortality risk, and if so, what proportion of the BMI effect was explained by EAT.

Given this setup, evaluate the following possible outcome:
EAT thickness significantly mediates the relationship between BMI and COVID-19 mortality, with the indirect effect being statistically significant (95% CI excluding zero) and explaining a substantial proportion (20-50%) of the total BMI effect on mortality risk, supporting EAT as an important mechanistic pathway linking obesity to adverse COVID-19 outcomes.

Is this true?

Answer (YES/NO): NO